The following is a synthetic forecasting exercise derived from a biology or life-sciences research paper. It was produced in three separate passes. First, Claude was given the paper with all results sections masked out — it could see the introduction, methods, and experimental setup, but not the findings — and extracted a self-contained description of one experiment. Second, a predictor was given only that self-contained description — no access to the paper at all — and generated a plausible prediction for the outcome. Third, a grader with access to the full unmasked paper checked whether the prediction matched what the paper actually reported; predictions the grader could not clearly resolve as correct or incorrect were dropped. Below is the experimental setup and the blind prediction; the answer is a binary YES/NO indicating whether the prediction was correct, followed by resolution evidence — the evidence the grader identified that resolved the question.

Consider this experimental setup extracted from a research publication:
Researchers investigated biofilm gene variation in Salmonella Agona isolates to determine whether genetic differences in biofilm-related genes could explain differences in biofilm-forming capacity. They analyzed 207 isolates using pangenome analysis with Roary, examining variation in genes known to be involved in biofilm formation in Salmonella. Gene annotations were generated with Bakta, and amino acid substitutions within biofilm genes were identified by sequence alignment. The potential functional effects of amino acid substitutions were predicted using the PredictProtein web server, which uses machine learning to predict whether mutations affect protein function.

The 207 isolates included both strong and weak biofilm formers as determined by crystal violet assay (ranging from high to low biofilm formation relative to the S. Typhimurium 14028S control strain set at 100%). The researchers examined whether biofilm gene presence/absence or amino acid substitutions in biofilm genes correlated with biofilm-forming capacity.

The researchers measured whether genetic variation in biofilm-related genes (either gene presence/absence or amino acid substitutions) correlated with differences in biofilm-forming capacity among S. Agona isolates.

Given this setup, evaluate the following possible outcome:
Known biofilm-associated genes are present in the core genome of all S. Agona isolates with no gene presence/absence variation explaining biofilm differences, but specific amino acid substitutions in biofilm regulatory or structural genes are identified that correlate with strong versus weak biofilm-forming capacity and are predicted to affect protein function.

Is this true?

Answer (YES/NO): NO